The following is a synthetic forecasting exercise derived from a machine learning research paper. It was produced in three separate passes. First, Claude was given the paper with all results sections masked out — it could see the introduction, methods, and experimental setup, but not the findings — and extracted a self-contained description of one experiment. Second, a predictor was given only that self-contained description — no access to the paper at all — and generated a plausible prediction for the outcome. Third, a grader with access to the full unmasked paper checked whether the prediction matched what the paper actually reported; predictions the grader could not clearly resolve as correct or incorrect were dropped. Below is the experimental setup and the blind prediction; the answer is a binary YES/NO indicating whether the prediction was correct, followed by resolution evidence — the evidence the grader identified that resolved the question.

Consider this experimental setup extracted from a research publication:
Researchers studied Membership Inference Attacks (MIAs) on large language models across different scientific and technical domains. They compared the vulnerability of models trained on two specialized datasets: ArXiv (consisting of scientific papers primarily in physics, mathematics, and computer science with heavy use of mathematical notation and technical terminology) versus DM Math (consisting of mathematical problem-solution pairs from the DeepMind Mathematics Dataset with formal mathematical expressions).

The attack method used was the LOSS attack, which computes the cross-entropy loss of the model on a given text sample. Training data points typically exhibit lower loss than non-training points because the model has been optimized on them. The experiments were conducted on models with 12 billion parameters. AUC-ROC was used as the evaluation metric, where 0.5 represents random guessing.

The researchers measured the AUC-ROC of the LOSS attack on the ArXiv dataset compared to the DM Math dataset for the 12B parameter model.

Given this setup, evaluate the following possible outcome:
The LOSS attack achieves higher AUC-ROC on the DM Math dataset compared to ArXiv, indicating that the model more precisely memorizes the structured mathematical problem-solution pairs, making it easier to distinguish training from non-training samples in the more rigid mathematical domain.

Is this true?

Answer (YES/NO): NO